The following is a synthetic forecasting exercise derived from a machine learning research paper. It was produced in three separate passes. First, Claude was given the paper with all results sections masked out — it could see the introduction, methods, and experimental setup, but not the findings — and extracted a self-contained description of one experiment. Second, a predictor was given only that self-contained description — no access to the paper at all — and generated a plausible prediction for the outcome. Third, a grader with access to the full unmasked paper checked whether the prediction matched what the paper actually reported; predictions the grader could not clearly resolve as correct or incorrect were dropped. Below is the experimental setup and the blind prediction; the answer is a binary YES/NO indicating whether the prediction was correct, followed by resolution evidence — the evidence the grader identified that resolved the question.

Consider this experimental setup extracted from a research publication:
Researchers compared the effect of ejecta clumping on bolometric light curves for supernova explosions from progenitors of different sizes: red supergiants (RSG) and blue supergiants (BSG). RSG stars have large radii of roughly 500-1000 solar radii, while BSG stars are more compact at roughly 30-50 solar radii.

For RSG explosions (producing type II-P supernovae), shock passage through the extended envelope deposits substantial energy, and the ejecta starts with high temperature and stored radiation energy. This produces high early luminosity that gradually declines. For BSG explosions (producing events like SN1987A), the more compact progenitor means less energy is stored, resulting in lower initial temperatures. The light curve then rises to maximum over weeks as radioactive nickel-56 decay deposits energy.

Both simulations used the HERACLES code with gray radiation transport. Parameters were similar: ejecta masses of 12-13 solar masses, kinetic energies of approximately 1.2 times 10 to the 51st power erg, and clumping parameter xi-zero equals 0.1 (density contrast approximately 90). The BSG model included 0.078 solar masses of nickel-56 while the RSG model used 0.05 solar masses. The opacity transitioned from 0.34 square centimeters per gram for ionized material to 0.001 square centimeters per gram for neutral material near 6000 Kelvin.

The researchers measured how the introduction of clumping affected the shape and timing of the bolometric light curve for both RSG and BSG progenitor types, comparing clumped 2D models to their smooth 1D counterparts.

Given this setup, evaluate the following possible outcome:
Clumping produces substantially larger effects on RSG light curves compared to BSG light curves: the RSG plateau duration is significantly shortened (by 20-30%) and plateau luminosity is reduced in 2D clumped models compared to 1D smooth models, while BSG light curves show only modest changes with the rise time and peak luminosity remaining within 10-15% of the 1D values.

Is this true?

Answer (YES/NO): NO